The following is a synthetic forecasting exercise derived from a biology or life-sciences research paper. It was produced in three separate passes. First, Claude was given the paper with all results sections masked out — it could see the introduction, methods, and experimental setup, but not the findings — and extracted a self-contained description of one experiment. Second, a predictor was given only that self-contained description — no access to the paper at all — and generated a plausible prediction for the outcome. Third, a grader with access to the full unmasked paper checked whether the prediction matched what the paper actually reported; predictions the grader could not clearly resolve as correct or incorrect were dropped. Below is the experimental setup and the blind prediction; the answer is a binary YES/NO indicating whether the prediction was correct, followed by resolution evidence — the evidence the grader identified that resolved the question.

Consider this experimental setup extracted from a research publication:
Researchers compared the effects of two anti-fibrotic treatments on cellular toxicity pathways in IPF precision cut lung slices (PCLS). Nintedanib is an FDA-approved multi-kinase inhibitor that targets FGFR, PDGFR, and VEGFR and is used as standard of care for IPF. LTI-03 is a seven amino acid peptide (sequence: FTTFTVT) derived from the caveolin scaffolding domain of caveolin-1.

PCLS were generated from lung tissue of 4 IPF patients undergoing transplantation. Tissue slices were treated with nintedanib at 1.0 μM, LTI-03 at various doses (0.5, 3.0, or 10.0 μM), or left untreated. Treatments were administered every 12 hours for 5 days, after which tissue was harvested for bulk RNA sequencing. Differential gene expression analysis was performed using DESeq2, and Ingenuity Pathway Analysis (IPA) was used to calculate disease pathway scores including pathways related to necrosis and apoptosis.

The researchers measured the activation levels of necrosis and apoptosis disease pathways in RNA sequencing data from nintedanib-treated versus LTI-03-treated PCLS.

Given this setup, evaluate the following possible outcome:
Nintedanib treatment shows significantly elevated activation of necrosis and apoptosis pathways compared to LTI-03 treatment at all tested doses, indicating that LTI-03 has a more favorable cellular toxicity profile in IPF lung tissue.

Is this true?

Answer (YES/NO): NO